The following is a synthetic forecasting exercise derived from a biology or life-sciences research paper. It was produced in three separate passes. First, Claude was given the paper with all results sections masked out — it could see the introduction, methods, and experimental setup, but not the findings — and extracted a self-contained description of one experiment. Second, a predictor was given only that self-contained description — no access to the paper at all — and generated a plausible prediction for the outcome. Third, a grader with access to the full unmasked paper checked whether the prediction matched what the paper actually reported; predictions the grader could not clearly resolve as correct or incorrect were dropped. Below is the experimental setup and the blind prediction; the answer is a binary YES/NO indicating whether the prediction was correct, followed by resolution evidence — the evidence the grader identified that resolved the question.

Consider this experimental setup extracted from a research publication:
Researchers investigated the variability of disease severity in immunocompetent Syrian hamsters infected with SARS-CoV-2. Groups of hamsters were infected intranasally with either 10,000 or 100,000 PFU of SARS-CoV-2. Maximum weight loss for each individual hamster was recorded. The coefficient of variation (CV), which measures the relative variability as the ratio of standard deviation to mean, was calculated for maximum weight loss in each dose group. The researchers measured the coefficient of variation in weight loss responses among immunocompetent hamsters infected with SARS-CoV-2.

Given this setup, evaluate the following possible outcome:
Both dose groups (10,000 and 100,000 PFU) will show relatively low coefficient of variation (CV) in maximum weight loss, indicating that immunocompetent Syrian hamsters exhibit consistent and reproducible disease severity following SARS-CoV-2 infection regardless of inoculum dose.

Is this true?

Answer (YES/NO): NO